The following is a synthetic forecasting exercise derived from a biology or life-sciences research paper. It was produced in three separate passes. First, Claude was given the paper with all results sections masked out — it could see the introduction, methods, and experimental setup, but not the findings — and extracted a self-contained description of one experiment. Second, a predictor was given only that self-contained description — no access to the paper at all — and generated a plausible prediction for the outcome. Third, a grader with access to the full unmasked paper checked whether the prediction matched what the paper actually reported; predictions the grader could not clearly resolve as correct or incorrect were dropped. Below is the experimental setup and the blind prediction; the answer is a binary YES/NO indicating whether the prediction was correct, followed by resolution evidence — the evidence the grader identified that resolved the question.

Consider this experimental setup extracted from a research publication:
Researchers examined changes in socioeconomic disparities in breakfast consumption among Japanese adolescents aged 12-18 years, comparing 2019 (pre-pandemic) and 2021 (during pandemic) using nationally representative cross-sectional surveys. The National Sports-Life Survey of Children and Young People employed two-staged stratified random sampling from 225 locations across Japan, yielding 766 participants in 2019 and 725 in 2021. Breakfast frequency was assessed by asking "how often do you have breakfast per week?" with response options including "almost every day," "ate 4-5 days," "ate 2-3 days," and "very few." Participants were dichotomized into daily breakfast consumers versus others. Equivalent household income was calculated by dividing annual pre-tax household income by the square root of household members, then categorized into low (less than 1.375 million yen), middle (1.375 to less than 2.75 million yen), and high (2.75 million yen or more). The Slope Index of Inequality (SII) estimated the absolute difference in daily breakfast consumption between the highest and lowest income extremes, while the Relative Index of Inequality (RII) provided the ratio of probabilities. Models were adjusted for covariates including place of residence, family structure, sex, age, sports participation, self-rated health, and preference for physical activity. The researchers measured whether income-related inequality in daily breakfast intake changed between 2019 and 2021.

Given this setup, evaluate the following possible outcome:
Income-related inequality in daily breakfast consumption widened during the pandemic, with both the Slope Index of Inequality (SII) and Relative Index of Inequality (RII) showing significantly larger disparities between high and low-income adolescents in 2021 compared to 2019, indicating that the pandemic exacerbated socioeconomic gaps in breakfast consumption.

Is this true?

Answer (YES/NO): NO